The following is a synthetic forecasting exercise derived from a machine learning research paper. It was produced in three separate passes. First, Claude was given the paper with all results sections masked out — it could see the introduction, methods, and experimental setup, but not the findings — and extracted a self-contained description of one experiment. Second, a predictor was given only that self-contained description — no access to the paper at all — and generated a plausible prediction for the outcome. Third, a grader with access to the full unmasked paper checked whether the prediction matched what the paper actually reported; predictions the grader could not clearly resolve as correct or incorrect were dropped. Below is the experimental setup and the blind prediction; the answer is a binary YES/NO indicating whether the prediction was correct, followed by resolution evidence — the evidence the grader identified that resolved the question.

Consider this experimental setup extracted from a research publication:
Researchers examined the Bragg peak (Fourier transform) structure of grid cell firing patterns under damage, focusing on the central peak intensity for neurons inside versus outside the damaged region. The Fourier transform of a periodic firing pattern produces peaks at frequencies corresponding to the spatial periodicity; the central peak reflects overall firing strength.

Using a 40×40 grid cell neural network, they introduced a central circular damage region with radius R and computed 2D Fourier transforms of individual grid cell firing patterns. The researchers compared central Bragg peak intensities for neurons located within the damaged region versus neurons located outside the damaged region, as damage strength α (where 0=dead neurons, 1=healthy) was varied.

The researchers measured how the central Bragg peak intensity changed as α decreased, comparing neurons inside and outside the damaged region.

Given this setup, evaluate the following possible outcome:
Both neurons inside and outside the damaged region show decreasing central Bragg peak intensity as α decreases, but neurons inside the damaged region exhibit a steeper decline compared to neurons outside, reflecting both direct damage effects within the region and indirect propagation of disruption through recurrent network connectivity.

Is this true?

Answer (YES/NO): NO